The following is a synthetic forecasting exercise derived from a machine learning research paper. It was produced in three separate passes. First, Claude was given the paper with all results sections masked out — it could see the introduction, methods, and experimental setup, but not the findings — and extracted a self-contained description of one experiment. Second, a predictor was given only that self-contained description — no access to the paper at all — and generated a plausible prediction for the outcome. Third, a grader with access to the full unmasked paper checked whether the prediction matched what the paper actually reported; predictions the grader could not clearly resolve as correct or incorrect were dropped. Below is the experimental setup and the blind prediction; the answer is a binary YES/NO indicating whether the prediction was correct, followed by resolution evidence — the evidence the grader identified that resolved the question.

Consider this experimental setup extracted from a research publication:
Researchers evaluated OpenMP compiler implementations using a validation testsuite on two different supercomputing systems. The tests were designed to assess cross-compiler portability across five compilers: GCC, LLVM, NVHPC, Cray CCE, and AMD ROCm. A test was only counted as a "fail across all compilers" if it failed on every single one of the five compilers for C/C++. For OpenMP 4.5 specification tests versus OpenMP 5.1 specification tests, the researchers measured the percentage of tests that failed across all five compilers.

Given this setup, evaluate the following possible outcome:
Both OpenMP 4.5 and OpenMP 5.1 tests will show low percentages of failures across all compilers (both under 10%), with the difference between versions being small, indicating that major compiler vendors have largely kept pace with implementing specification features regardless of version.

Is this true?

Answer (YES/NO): NO